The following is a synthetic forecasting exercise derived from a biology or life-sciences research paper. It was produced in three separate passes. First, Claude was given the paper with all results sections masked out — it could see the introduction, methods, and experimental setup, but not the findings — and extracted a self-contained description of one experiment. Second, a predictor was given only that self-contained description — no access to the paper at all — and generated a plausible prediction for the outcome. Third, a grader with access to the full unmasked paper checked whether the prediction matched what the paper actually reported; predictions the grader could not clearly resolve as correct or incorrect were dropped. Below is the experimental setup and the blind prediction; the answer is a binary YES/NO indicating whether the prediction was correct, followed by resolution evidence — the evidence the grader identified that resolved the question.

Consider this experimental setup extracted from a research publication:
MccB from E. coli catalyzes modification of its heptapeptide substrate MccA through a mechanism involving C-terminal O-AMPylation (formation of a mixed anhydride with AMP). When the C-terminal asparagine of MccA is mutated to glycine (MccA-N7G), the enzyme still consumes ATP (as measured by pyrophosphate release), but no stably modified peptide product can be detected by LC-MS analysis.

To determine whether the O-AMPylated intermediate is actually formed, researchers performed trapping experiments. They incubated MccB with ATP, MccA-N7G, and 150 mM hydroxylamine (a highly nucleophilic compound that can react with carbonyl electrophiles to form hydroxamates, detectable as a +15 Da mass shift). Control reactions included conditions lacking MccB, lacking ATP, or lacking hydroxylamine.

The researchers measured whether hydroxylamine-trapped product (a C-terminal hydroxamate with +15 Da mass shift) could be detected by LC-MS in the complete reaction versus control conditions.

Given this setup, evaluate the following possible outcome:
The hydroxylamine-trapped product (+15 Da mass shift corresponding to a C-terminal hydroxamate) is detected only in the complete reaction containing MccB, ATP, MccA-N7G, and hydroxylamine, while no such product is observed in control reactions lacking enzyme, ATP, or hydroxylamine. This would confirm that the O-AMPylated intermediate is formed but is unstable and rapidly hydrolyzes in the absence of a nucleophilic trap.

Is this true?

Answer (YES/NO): YES